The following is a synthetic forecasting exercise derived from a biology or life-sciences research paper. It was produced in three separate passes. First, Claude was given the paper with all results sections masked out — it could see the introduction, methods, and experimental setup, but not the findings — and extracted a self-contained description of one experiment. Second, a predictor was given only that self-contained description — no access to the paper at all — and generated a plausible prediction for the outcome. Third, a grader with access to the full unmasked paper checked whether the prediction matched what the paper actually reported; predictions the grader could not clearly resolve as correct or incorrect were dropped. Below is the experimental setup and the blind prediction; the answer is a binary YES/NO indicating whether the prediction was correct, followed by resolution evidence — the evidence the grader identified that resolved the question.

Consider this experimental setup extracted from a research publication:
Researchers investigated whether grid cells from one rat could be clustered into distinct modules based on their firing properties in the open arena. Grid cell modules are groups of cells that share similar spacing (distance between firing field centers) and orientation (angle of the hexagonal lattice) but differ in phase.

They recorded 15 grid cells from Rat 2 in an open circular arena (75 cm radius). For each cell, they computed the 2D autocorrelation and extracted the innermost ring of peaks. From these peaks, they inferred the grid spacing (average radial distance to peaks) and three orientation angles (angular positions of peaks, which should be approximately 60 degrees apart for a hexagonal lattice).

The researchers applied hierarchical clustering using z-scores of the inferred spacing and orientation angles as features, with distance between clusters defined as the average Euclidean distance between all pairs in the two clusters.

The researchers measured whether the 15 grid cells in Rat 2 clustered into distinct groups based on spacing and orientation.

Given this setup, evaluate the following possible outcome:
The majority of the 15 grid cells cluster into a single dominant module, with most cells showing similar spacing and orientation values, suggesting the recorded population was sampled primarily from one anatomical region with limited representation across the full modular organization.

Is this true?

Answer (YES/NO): NO